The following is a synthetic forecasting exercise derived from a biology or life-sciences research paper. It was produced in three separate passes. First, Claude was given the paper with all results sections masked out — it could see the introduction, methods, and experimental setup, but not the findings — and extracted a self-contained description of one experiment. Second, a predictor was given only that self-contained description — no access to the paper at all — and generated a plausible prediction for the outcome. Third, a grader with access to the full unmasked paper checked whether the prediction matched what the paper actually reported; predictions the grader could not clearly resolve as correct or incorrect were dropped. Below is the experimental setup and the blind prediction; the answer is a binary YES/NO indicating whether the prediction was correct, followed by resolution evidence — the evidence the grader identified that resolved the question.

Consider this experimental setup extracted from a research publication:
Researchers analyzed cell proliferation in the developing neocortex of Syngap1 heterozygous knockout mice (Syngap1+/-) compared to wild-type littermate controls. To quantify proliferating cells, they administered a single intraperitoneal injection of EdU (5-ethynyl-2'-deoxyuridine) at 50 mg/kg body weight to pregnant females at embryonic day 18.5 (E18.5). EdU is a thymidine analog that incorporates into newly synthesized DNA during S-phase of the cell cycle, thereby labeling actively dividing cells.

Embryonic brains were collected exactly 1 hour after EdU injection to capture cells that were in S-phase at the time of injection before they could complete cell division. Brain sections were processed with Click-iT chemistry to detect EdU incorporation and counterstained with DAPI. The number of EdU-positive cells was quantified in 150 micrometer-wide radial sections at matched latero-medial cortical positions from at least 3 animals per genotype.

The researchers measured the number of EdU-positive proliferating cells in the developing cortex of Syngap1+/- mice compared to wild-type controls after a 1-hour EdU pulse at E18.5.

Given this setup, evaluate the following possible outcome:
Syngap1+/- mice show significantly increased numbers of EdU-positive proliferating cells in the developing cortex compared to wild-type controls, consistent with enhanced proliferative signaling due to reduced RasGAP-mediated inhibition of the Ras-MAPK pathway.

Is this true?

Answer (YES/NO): NO